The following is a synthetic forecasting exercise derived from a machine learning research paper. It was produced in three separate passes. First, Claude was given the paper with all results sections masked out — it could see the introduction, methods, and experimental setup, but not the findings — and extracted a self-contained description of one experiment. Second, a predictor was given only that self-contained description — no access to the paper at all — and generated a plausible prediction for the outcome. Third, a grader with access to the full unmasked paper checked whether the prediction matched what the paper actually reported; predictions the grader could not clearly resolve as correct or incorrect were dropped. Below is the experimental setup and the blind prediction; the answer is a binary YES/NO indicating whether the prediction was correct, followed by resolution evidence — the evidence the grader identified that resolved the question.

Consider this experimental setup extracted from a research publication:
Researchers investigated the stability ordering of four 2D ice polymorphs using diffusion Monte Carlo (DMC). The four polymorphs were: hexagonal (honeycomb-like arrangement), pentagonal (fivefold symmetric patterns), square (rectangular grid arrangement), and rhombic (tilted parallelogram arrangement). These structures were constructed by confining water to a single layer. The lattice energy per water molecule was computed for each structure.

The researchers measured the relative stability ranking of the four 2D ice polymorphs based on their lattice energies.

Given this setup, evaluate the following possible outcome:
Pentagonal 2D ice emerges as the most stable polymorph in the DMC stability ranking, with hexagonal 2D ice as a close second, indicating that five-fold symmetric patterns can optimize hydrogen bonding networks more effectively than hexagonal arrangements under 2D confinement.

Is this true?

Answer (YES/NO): NO